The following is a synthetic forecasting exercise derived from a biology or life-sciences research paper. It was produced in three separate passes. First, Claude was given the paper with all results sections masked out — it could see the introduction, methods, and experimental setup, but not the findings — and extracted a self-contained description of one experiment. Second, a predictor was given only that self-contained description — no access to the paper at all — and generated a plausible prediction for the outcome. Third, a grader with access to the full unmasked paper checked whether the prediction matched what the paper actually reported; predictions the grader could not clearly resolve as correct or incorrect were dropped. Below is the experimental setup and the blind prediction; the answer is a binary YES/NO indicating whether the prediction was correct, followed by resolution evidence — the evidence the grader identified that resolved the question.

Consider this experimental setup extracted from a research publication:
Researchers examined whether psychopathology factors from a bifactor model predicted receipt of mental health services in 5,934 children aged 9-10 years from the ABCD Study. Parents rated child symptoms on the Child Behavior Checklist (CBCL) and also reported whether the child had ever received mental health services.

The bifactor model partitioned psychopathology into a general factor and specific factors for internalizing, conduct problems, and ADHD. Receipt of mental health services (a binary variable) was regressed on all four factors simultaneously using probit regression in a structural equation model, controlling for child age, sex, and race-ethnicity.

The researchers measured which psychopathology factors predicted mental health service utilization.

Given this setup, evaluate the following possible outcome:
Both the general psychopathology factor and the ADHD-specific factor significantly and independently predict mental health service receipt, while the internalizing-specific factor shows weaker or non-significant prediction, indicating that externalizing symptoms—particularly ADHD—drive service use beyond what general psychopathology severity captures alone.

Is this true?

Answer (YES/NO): NO